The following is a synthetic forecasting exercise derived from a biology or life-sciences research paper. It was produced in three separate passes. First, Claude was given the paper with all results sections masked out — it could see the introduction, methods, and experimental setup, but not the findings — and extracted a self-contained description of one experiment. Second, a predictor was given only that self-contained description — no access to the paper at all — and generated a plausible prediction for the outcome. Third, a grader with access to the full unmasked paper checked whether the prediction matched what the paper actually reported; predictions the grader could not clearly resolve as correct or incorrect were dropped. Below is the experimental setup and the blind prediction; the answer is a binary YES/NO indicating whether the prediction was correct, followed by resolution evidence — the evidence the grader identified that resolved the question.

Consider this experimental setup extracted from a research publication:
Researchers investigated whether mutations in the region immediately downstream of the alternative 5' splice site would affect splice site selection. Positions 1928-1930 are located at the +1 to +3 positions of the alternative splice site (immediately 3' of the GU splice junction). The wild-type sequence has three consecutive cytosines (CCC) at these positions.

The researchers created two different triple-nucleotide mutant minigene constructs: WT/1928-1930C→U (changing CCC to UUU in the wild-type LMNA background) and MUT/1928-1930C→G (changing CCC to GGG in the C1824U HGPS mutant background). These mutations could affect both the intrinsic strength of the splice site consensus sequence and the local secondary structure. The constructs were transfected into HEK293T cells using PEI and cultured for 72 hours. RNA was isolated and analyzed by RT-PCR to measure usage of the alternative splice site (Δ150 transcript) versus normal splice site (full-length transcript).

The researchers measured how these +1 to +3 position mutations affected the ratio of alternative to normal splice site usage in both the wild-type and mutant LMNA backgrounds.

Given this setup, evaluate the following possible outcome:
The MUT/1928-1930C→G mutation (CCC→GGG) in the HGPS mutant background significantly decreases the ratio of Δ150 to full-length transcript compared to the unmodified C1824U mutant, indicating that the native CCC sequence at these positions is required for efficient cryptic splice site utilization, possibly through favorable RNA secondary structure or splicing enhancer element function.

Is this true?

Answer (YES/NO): NO